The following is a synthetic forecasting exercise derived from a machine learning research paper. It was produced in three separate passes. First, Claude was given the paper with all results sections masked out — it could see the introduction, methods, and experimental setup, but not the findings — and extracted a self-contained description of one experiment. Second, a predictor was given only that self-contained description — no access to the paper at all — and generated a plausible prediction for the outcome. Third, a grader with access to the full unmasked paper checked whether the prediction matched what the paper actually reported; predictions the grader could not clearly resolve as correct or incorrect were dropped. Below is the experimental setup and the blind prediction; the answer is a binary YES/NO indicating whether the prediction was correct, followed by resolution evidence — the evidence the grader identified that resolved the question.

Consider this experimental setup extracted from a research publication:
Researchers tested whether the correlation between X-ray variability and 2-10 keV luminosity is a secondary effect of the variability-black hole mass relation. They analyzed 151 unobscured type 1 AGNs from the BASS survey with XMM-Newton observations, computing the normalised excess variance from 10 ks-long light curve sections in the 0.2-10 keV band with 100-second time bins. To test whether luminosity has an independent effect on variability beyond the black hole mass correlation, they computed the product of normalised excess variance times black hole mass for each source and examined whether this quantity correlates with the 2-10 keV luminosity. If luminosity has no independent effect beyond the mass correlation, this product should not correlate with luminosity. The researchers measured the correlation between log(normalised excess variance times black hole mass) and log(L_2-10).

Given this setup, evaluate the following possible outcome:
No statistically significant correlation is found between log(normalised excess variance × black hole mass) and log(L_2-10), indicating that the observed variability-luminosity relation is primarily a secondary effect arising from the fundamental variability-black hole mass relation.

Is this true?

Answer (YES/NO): YES